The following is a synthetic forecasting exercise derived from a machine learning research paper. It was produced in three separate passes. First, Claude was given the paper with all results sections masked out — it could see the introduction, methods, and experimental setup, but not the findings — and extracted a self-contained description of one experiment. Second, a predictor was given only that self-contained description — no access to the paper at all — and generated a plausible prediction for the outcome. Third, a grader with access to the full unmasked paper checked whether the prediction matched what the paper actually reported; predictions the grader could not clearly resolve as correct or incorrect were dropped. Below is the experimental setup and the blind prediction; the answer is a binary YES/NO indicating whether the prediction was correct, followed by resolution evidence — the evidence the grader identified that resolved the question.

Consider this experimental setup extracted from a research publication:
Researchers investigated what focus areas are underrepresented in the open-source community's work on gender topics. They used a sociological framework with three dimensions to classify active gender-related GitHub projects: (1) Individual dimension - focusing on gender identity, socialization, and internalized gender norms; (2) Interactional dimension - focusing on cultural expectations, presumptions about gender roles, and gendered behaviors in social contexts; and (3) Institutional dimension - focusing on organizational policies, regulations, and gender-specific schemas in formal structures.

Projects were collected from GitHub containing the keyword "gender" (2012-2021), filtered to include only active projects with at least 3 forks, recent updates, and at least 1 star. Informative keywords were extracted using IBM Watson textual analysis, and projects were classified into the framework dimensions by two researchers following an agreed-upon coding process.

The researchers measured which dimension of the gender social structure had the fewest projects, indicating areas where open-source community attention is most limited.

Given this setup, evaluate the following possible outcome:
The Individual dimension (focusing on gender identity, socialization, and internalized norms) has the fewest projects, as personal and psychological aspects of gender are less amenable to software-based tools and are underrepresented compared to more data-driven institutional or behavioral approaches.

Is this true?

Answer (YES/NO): NO